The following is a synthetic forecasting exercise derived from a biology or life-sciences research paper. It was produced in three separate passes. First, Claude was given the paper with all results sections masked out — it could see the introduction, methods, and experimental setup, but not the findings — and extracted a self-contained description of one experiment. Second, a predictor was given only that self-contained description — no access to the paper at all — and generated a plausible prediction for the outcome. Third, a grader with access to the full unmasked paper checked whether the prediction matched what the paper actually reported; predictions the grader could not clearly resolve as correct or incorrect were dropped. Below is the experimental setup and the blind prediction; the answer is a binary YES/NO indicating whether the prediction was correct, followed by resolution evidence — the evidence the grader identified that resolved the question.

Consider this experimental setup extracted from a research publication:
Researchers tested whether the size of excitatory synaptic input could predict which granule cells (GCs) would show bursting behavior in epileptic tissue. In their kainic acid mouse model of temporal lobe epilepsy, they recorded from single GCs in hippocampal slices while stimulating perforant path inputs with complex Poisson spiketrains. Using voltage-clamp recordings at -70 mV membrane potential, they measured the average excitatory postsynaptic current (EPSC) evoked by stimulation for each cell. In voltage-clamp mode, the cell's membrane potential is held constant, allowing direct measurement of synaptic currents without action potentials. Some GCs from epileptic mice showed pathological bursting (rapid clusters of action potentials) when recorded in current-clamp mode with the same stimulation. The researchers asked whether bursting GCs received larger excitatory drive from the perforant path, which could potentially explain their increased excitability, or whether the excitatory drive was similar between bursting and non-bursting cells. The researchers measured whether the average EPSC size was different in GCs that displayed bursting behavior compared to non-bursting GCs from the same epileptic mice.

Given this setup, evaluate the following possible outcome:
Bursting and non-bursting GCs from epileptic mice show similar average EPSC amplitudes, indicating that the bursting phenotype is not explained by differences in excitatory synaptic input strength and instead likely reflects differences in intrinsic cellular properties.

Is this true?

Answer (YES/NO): NO